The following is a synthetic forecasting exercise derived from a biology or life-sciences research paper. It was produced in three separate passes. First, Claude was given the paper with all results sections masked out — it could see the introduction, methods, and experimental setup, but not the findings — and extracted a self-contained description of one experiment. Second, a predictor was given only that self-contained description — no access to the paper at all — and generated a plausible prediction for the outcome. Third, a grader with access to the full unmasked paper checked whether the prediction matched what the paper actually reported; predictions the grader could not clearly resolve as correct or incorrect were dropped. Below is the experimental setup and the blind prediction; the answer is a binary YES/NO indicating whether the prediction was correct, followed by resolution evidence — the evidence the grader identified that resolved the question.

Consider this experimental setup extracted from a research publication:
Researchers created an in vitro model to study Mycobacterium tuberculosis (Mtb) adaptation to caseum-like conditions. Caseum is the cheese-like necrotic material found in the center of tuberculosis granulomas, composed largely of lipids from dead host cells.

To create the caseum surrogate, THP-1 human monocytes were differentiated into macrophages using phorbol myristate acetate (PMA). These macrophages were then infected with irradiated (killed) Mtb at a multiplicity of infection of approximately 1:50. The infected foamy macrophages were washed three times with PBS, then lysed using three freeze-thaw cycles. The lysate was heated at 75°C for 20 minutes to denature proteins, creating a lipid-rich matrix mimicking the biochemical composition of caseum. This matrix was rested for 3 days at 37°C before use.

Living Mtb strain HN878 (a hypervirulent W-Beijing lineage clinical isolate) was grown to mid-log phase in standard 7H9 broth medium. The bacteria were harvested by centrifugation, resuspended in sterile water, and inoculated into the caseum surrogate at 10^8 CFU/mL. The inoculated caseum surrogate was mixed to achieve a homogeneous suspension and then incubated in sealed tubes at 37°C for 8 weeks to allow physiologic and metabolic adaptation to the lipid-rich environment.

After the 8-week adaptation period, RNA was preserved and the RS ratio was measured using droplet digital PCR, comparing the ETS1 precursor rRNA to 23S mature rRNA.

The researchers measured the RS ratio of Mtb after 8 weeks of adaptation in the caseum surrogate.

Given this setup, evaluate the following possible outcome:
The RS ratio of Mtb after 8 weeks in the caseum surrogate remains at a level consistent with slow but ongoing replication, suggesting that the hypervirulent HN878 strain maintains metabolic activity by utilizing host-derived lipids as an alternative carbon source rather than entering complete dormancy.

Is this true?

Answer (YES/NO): YES